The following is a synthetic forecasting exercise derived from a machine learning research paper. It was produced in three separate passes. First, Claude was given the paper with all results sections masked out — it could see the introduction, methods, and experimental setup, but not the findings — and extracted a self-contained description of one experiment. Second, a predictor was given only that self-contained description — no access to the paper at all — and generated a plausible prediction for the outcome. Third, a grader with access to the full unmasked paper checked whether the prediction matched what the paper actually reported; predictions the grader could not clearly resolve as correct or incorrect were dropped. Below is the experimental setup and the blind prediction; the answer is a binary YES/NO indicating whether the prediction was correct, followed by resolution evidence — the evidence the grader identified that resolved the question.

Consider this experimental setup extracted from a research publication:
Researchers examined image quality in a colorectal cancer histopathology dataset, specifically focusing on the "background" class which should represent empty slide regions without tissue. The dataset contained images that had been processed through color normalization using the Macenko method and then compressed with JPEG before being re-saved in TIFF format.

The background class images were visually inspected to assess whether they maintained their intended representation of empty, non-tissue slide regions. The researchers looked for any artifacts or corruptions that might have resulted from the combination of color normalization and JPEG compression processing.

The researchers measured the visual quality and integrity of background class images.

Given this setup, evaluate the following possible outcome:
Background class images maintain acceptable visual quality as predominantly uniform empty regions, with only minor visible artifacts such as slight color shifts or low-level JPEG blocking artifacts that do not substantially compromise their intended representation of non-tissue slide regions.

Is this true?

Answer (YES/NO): NO